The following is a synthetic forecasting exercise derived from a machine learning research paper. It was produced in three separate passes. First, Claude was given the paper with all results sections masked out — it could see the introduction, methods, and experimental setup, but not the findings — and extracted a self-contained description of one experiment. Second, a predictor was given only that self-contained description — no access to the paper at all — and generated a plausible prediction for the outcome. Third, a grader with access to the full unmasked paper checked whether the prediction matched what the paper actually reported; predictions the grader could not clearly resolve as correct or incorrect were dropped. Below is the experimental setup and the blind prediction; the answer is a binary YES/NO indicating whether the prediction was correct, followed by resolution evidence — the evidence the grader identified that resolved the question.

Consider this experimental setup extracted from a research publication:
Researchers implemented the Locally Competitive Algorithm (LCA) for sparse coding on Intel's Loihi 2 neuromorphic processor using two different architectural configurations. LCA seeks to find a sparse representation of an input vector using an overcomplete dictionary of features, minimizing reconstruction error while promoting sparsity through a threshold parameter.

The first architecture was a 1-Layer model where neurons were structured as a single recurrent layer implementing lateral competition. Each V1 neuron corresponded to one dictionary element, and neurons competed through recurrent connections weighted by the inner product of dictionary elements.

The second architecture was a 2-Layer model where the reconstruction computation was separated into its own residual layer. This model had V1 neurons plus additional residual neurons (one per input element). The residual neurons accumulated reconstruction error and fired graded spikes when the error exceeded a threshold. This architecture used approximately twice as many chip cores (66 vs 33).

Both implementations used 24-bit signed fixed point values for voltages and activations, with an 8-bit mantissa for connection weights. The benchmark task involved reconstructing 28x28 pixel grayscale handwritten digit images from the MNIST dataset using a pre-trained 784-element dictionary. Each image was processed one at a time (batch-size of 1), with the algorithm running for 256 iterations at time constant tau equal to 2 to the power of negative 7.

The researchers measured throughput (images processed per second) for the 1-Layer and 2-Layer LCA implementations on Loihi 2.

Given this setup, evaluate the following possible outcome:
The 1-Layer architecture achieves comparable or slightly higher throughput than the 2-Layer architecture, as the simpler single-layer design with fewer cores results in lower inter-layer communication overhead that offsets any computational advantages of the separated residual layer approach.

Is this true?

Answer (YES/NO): YES